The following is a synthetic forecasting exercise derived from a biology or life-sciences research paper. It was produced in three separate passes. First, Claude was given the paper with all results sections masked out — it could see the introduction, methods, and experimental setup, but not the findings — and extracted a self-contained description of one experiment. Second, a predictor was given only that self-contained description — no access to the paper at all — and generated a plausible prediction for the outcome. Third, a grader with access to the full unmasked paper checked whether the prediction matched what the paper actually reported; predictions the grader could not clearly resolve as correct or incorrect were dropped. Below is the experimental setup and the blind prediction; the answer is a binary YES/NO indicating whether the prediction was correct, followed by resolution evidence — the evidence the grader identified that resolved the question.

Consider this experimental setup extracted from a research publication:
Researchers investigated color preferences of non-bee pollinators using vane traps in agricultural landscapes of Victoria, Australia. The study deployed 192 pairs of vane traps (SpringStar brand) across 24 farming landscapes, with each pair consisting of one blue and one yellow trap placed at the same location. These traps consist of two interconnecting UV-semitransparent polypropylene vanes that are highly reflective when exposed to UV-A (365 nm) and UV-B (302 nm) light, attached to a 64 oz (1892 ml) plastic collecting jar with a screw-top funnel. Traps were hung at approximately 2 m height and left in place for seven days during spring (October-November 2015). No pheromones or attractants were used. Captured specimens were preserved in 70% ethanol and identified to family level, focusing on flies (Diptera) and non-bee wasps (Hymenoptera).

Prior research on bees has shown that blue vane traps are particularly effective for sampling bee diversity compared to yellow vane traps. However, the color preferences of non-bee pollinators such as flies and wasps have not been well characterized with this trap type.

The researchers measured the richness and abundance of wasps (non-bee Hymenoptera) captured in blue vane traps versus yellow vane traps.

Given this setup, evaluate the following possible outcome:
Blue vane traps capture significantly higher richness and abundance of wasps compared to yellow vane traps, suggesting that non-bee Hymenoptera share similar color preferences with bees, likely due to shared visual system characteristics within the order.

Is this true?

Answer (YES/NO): NO